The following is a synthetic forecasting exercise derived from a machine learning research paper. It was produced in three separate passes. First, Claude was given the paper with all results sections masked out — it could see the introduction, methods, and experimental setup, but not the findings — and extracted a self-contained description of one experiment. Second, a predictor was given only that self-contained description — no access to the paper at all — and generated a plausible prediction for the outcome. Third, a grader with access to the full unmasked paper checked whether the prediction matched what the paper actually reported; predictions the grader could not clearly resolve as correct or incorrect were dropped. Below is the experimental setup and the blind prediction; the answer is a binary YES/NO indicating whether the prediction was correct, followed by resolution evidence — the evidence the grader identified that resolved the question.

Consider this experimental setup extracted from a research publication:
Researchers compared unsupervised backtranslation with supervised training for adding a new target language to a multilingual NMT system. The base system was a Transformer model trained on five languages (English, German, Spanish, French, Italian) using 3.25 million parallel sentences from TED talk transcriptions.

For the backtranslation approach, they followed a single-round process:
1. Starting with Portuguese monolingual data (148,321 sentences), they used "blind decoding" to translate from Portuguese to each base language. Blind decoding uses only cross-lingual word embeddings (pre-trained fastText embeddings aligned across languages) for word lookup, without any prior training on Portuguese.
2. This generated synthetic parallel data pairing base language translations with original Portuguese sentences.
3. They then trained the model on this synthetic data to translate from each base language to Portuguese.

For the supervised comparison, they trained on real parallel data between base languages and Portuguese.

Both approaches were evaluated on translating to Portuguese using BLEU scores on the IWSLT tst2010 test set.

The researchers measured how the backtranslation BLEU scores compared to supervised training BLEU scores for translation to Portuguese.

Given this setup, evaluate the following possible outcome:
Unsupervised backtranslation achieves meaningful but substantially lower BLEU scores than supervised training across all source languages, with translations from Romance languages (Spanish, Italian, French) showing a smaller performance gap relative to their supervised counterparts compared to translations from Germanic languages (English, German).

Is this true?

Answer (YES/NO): NO